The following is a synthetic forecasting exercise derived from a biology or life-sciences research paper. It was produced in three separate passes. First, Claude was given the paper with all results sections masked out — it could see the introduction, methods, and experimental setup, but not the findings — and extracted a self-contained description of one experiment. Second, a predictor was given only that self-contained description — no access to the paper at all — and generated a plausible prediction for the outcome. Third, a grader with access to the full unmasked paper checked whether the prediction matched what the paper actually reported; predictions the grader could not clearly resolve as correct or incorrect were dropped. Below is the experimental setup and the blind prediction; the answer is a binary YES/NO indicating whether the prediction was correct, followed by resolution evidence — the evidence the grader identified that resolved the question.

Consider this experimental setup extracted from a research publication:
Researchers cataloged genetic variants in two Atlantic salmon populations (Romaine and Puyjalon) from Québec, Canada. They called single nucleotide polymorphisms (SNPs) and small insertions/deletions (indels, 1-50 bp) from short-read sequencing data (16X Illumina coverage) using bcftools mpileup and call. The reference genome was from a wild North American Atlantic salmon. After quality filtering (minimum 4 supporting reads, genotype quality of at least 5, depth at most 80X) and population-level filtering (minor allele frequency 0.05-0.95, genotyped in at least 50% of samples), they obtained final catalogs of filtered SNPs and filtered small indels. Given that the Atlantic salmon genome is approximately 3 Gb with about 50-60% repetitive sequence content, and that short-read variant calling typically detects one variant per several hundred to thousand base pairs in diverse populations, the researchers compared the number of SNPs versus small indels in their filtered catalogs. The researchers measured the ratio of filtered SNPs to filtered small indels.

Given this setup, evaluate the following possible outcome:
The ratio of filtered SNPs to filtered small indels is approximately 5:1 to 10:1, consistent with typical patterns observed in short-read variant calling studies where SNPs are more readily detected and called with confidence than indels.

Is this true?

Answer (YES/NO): YES